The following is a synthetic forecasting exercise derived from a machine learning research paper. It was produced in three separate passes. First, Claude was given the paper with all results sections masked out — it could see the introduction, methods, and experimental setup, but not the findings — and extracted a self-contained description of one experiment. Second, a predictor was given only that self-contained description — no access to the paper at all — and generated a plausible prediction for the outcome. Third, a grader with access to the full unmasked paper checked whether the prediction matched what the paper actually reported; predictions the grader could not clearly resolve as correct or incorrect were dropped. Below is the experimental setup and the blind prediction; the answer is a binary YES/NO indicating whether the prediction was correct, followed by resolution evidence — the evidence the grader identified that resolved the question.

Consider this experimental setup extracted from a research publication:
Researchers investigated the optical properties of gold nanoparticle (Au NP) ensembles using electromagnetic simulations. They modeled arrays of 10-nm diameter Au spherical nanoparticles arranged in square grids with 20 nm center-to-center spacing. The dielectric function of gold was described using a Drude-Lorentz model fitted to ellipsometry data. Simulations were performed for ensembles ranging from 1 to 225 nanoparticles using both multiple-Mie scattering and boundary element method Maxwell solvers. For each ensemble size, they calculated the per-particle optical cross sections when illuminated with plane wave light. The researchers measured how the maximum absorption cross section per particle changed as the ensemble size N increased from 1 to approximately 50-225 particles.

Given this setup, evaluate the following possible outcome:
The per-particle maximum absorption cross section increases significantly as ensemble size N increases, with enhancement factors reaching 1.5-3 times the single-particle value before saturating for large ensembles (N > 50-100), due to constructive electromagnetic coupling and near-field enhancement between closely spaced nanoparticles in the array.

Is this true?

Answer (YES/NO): NO